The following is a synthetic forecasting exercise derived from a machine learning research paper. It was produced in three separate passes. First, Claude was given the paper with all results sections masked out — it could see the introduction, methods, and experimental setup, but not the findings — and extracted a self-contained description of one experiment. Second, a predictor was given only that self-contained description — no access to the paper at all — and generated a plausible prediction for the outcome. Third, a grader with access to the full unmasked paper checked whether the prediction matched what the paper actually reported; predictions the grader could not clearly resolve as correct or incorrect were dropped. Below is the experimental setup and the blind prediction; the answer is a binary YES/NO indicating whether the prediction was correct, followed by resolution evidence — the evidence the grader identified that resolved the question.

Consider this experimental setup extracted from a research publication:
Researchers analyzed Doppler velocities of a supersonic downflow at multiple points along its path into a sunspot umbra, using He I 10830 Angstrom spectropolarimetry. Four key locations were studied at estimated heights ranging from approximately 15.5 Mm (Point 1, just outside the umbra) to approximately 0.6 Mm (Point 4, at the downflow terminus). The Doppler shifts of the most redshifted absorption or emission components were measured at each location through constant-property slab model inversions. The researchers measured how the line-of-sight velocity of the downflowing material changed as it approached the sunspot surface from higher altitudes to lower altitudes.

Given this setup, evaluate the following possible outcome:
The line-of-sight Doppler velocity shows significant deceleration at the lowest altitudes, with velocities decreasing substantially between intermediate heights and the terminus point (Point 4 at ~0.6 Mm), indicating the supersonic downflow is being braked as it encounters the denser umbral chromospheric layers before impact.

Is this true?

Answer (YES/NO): NO